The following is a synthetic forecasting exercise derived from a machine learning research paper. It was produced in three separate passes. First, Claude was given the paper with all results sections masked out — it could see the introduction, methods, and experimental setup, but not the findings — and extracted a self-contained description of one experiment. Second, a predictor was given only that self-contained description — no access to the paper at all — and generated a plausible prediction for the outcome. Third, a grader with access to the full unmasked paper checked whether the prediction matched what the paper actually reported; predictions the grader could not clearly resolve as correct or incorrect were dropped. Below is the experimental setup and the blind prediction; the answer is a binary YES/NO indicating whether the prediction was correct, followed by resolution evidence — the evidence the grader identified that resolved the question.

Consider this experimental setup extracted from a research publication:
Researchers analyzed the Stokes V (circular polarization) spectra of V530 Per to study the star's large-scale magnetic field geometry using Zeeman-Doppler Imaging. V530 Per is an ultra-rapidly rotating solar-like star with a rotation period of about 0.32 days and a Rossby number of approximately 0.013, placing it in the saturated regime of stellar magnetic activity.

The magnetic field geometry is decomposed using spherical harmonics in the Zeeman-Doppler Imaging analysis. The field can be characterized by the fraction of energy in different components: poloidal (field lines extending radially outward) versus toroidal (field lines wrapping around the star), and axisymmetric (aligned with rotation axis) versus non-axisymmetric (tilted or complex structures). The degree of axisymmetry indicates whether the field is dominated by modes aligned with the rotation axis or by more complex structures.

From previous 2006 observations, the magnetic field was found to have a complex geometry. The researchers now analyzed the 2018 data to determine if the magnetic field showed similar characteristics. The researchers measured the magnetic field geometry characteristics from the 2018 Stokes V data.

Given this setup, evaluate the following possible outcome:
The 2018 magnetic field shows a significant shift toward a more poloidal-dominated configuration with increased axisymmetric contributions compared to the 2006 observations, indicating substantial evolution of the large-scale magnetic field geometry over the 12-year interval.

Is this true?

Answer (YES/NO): NO